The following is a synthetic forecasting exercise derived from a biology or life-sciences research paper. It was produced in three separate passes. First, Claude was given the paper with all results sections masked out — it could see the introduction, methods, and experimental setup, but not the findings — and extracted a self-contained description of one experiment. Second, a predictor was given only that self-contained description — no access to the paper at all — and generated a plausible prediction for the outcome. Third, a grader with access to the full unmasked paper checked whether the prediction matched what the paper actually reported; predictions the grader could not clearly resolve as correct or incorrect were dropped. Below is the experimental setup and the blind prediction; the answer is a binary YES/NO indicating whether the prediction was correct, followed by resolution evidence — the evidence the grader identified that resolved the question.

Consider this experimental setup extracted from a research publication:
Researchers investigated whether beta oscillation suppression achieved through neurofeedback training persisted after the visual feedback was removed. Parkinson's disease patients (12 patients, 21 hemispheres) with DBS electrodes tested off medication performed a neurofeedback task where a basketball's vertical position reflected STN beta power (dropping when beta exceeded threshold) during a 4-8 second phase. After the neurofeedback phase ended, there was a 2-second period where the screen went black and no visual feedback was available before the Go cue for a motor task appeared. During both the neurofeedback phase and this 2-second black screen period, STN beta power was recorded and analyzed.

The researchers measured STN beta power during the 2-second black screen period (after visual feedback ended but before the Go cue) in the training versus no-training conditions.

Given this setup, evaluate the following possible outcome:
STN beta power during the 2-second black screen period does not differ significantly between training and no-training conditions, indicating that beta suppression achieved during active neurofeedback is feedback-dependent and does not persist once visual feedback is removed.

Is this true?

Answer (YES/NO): NO